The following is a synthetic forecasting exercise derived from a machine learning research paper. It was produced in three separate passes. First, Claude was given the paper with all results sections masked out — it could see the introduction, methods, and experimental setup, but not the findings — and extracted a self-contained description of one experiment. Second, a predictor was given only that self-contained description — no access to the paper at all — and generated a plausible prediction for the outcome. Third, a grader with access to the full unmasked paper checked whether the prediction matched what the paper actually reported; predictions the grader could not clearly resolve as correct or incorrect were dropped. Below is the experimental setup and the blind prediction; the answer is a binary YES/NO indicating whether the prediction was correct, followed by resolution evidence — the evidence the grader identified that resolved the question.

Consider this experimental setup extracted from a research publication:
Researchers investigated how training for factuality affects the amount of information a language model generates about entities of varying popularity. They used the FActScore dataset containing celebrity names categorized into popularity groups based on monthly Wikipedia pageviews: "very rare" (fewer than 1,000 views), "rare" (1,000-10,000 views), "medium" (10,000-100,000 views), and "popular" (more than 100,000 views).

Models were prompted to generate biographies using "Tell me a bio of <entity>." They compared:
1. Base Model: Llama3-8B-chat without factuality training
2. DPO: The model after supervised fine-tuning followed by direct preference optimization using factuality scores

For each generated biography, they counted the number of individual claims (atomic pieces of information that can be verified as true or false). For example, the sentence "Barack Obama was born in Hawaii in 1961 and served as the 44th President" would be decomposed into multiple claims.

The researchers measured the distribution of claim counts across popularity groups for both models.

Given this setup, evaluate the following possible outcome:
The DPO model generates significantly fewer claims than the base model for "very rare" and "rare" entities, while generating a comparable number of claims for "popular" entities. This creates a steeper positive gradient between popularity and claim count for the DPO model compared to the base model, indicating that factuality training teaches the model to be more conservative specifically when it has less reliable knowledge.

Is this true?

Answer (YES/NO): NO